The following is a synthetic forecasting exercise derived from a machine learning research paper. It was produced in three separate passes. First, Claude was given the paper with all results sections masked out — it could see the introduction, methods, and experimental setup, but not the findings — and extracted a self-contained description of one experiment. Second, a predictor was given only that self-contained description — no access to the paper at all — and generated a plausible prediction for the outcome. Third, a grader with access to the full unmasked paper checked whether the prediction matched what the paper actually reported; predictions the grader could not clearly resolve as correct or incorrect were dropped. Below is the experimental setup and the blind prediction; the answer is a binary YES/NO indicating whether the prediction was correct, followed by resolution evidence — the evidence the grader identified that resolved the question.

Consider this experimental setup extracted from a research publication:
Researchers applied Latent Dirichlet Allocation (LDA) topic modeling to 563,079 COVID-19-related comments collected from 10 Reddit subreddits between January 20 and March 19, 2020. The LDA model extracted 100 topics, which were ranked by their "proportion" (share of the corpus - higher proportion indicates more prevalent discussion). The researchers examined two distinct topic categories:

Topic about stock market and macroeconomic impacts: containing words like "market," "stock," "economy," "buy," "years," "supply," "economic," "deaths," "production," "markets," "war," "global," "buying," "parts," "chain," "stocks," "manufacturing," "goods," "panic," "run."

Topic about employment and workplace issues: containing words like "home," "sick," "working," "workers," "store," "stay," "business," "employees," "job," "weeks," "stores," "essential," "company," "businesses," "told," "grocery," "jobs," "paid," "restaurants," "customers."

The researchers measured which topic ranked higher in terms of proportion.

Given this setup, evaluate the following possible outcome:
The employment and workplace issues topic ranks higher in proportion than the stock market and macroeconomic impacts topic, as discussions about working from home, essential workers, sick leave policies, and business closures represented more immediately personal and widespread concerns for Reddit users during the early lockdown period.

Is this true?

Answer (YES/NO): YES